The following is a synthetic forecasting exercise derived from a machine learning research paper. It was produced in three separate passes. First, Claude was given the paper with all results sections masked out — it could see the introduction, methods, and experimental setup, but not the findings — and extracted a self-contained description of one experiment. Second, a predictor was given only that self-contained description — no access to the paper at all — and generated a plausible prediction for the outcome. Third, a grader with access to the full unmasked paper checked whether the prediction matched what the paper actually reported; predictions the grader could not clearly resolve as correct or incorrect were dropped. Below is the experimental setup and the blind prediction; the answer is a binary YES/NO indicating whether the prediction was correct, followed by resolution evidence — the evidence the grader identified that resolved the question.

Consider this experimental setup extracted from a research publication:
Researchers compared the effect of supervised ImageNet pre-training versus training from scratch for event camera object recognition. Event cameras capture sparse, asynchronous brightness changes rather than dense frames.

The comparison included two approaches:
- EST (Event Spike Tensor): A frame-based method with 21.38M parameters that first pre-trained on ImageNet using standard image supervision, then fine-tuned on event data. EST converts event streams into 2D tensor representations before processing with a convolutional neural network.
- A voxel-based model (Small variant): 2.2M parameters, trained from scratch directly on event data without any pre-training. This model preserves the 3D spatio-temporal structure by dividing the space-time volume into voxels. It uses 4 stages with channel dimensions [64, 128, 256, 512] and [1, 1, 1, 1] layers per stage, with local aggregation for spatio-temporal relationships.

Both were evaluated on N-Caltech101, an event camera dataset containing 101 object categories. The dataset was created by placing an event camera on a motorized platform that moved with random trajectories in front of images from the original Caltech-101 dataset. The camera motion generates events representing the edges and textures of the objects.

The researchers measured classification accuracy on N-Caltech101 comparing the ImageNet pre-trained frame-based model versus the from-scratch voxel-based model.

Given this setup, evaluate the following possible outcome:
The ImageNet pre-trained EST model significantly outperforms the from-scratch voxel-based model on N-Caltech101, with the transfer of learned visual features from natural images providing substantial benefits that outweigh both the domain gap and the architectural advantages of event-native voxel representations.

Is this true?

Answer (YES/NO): NO